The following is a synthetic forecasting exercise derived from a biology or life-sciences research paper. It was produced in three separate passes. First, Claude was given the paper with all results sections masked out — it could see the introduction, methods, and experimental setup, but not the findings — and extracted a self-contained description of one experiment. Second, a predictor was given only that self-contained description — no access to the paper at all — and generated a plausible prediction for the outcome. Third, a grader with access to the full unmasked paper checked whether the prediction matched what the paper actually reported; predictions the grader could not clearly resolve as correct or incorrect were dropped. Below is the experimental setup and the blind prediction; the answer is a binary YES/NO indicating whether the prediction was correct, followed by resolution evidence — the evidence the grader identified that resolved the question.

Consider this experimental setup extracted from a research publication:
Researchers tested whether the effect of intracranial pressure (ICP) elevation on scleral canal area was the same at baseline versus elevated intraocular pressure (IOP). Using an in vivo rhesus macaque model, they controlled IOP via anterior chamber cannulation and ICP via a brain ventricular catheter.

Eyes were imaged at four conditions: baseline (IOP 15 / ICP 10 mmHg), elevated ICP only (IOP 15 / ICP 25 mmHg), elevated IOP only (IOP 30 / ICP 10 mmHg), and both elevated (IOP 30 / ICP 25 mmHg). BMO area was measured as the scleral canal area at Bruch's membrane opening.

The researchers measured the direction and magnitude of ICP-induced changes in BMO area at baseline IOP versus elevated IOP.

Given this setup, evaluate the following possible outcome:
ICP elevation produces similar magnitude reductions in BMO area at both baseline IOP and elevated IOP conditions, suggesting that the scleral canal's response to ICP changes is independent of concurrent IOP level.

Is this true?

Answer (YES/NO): NO